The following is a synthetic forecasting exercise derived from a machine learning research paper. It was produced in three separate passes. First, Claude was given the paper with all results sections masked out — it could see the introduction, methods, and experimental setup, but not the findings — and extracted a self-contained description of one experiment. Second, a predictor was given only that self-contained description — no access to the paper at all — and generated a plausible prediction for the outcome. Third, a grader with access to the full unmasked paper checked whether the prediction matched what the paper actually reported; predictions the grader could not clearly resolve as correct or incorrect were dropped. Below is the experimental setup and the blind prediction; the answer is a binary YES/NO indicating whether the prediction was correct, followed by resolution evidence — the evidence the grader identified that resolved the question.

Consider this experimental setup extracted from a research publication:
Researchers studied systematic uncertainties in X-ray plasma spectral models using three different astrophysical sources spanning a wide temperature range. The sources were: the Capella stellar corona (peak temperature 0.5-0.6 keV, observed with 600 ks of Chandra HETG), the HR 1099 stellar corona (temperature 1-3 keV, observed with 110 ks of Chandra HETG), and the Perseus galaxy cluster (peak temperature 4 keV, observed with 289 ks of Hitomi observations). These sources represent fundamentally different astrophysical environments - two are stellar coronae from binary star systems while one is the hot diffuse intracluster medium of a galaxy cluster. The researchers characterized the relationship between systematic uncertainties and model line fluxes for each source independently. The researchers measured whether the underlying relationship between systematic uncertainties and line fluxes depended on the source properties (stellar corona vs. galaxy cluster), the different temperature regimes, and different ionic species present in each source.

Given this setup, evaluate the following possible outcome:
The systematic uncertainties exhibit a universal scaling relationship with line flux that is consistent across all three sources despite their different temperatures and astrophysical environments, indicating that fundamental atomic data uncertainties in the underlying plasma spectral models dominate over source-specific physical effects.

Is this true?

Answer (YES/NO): YES